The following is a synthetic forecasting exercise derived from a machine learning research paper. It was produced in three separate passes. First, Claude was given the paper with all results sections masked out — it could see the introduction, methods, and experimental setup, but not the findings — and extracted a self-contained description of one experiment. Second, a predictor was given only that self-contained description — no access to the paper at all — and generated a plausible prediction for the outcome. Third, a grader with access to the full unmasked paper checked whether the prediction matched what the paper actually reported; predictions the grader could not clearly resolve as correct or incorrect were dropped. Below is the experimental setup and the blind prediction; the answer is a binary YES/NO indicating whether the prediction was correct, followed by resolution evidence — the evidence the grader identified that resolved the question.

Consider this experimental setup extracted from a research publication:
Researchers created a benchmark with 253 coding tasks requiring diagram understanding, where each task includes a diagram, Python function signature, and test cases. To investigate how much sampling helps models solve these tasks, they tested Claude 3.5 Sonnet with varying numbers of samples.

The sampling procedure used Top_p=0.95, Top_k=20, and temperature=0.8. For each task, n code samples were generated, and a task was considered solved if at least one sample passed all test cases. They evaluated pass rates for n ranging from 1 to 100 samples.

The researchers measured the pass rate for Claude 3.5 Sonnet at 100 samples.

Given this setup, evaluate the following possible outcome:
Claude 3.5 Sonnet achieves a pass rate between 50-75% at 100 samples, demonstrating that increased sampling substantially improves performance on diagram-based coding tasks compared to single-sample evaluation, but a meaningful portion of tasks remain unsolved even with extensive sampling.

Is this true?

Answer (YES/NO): YES